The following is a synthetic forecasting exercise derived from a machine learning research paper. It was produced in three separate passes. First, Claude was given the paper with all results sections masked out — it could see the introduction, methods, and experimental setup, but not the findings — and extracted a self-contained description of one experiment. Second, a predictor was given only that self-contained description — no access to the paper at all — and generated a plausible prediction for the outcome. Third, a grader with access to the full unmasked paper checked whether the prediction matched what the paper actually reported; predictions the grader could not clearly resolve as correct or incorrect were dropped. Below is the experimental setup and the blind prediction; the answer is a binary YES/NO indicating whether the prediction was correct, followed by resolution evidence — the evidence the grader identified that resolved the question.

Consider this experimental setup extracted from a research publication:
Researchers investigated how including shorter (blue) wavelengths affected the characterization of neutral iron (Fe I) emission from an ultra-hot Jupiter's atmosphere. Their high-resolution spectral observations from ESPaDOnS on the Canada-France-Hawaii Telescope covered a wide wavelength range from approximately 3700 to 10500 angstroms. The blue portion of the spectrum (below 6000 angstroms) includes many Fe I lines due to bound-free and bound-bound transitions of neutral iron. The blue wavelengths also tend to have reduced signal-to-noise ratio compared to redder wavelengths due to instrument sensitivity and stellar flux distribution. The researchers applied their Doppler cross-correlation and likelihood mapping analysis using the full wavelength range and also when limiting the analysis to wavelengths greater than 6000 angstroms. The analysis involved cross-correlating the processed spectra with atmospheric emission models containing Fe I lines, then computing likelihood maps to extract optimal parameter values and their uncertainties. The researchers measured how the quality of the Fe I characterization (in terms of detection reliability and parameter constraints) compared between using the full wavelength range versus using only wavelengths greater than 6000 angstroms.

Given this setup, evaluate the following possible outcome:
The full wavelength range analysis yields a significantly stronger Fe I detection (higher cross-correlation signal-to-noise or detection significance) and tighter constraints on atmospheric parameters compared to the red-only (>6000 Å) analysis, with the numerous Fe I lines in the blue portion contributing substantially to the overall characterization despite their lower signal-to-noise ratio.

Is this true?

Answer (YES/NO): NO